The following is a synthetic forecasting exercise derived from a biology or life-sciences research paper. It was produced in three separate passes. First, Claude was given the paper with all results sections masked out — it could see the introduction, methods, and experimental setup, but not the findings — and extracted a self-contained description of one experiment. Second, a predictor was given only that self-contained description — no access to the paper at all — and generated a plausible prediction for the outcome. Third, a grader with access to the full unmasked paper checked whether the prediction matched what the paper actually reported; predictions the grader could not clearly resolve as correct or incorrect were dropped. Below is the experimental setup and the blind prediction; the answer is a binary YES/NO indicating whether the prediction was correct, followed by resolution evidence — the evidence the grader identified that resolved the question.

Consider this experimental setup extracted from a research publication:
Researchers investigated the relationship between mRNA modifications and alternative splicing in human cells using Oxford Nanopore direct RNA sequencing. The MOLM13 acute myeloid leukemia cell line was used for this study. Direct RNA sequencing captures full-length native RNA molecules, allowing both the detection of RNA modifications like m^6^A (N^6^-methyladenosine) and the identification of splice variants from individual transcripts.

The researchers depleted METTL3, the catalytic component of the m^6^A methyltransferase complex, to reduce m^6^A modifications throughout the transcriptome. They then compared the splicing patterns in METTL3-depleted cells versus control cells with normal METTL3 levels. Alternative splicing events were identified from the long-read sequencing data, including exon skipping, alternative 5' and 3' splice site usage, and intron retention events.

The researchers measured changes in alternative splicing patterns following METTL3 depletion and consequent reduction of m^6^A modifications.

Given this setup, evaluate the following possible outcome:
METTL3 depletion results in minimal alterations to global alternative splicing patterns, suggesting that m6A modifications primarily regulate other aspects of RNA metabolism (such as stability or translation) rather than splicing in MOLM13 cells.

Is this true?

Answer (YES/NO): NO